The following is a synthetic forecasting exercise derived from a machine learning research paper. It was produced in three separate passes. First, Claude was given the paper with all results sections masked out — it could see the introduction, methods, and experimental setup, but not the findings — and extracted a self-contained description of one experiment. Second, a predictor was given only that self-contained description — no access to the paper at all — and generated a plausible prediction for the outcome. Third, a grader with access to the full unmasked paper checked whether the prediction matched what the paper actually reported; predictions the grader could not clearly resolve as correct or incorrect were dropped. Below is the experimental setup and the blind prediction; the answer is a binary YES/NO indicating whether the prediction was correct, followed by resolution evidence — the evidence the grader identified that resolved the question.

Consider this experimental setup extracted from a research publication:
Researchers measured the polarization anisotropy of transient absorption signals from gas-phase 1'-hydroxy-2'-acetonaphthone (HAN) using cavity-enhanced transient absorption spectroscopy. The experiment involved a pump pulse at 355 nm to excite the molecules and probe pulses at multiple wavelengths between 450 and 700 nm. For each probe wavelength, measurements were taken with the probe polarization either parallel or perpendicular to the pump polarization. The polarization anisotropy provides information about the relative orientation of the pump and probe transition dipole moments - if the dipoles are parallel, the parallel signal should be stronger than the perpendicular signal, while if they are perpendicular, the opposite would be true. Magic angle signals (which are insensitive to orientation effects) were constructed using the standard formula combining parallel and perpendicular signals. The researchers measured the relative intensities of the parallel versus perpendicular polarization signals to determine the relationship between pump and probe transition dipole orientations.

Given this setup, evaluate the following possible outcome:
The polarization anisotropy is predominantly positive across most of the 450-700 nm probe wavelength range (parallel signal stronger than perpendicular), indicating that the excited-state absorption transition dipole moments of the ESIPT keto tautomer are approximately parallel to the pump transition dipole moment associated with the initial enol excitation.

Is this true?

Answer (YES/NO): YES